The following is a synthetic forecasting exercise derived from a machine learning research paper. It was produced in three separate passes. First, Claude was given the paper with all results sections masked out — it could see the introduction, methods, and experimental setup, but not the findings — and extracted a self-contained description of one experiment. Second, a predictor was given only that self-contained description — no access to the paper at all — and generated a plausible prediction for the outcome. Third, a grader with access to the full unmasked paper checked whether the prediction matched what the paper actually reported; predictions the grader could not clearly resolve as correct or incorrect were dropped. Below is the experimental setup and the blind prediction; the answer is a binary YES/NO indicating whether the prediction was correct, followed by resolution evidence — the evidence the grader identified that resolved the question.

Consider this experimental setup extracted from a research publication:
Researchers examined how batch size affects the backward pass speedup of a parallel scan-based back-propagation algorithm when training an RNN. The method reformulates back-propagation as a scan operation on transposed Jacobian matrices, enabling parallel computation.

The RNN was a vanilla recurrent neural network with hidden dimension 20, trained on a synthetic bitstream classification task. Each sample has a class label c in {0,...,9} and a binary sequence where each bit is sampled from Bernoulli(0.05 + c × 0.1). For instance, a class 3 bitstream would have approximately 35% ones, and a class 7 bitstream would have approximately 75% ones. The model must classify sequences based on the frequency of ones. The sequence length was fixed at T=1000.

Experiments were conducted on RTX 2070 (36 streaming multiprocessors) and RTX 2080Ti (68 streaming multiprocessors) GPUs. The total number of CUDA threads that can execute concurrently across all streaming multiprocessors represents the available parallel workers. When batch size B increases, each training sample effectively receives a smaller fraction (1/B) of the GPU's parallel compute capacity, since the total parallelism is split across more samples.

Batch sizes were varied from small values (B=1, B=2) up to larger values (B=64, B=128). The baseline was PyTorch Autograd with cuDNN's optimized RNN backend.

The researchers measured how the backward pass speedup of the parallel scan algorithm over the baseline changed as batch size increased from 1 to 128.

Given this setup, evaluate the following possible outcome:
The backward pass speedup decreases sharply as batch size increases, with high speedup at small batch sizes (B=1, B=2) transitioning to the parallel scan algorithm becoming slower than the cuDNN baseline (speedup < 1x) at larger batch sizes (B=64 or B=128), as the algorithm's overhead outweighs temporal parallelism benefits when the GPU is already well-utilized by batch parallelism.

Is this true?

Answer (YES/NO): NO